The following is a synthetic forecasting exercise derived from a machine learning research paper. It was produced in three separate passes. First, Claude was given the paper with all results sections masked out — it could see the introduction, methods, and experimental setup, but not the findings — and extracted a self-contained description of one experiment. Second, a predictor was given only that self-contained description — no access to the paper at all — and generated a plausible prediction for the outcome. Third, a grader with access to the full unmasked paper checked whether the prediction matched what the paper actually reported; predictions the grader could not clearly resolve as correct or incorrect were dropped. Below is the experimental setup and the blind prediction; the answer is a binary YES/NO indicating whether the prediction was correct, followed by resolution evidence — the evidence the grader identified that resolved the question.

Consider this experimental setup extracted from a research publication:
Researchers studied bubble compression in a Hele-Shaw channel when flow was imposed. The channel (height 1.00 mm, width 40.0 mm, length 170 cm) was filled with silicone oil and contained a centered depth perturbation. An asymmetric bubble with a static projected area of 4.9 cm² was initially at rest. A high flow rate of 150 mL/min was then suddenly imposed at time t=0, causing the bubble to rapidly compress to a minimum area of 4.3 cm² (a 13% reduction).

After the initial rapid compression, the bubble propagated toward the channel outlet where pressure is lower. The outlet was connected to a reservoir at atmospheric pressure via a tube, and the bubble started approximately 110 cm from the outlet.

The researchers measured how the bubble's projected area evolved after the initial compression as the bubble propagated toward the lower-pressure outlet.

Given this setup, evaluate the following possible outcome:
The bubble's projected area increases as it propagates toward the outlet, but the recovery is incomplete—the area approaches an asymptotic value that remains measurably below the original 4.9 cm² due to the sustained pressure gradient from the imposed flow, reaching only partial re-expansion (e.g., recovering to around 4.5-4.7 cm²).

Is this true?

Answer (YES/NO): NO